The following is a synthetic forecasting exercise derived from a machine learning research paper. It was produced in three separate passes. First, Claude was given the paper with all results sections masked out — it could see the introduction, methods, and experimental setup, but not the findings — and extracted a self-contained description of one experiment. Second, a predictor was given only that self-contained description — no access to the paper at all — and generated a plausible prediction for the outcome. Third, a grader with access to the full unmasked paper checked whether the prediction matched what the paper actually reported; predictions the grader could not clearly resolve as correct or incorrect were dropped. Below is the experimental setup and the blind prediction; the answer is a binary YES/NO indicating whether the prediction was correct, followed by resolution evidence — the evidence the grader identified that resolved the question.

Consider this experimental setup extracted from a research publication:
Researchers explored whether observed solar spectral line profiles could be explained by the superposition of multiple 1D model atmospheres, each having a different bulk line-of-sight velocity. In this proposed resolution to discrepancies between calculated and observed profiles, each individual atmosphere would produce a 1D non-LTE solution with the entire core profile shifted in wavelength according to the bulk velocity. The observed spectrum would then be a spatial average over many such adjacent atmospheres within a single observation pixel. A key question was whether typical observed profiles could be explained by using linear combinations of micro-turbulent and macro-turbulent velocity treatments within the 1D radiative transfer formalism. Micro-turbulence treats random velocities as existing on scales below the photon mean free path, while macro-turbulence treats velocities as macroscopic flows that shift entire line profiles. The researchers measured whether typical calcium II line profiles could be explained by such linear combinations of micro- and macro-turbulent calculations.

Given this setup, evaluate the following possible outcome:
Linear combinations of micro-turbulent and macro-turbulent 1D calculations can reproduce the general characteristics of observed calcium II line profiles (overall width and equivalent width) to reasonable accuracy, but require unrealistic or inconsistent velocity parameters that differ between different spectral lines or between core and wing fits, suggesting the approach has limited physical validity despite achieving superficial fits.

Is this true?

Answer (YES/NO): NO